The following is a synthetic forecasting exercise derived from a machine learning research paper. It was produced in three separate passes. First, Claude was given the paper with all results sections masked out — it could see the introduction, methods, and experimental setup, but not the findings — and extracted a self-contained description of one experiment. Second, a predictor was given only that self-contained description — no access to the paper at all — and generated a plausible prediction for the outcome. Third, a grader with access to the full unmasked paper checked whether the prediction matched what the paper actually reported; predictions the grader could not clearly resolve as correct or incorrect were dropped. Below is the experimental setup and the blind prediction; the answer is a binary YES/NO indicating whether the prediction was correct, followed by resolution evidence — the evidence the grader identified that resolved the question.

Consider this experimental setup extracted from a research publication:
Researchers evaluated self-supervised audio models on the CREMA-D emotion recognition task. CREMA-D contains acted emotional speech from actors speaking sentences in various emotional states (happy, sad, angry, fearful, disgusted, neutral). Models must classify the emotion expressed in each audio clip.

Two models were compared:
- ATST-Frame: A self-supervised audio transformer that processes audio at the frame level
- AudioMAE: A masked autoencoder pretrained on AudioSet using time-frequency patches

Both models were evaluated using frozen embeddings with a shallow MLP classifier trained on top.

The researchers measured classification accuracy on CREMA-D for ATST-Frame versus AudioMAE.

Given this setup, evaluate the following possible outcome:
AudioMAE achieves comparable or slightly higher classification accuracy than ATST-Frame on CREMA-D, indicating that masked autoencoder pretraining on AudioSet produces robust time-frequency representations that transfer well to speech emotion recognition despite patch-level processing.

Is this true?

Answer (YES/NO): NO